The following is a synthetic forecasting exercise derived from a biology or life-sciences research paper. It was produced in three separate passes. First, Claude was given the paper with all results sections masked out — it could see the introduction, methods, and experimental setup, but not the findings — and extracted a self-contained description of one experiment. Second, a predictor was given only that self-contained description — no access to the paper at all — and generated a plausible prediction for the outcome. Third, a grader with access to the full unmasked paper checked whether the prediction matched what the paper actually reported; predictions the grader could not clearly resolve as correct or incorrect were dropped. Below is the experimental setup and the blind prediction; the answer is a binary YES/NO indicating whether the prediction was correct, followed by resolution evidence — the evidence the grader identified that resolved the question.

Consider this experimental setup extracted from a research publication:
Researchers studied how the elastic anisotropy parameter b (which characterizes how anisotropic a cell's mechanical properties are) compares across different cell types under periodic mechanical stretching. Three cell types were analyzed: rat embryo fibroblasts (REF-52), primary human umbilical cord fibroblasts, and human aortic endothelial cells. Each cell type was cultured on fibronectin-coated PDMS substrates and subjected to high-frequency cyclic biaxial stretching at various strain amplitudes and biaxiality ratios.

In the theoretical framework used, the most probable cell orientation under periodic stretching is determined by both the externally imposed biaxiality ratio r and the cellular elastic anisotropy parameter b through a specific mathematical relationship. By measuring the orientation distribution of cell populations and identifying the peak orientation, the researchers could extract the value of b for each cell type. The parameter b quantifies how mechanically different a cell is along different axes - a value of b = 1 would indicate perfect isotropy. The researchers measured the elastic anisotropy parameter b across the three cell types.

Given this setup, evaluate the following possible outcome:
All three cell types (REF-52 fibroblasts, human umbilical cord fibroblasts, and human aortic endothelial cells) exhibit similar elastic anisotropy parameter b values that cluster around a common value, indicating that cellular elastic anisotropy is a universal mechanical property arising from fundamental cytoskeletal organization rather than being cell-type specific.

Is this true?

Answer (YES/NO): YES